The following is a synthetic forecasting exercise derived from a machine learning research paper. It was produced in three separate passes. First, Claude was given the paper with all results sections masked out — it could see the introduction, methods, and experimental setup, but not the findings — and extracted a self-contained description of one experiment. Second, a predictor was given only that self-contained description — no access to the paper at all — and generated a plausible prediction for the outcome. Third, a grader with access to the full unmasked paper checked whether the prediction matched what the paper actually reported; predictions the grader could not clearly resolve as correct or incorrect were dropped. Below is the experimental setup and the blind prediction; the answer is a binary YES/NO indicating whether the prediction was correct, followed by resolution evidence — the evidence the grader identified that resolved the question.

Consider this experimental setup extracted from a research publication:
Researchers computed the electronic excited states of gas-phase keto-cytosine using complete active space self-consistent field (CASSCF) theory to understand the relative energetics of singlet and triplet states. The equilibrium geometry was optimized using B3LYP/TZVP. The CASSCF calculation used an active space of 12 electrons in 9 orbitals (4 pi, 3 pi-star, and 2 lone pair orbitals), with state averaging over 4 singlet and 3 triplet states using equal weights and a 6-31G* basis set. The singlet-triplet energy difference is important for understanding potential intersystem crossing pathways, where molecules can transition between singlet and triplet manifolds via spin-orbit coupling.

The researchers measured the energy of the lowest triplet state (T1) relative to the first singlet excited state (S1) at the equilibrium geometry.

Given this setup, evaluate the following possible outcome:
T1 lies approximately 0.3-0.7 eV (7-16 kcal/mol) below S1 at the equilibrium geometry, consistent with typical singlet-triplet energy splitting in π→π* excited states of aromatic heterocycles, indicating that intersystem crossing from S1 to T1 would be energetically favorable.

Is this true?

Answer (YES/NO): NO